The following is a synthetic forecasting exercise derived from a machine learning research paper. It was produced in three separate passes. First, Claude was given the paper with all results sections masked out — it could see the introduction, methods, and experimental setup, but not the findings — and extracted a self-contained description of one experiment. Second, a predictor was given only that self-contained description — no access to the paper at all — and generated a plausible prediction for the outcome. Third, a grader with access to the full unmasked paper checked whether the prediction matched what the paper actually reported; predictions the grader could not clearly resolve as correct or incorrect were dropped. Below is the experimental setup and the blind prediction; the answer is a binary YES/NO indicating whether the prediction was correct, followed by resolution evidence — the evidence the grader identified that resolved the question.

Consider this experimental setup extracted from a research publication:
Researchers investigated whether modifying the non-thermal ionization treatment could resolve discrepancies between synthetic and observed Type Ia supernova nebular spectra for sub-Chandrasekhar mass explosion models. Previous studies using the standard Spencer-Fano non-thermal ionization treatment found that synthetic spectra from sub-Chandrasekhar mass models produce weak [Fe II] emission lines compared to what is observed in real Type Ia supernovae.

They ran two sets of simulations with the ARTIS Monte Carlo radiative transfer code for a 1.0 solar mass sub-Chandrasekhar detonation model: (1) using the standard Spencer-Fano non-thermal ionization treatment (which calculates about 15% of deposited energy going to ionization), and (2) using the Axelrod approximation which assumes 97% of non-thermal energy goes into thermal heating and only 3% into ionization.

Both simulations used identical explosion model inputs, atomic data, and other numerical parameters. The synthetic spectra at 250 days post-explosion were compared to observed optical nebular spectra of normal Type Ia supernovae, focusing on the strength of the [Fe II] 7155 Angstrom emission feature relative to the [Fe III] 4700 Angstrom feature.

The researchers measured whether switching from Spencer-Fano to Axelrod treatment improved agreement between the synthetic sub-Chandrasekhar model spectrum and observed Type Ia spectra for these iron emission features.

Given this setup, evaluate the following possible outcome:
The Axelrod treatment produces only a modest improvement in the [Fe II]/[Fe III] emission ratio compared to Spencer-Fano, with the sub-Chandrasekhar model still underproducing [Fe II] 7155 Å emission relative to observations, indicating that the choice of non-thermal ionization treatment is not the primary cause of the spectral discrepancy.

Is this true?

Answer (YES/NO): NO